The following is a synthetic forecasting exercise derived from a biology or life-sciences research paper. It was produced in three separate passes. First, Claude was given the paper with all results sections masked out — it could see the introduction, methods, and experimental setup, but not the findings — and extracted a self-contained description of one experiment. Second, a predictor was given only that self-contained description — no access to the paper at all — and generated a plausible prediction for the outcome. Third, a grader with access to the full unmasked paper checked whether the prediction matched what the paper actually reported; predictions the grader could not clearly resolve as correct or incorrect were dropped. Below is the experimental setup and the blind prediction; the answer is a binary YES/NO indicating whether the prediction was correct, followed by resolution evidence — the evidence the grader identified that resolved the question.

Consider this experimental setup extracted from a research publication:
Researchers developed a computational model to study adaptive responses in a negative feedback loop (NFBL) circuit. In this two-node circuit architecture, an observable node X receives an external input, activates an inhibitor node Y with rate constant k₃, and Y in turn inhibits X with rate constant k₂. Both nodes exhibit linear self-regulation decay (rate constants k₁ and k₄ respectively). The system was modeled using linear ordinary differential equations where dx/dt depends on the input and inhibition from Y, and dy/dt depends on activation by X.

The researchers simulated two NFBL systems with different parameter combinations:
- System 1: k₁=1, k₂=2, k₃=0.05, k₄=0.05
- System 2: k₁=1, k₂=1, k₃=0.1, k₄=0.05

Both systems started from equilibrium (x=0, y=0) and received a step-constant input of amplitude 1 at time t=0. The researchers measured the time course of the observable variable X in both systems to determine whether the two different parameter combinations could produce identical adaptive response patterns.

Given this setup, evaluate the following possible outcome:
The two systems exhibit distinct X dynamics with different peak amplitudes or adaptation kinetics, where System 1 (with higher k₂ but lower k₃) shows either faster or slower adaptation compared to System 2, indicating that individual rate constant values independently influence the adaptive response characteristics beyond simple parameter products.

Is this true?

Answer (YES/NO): NO